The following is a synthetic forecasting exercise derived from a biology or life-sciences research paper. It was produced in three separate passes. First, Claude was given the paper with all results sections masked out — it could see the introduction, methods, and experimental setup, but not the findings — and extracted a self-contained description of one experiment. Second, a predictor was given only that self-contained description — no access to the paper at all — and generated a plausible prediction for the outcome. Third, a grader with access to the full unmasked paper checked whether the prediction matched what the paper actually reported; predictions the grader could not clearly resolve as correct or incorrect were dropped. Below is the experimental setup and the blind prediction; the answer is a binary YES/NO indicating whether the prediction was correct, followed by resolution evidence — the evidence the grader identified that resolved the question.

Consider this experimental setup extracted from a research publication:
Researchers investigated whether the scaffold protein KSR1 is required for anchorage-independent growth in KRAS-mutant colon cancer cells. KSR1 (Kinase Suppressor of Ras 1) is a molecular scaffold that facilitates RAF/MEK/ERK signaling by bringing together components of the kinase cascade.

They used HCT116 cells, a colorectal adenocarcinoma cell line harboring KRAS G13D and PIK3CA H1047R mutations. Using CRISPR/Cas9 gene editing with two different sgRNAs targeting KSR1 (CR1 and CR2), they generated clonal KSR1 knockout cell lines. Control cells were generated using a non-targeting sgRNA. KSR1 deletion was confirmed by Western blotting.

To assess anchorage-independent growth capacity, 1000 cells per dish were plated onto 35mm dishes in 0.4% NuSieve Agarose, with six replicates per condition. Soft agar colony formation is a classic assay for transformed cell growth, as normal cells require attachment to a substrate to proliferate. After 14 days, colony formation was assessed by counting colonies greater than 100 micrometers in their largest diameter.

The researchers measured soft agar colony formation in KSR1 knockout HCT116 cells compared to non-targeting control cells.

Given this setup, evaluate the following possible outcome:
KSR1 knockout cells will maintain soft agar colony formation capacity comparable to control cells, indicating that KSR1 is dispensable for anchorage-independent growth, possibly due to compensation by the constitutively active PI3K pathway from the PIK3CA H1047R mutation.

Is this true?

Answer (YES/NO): NO